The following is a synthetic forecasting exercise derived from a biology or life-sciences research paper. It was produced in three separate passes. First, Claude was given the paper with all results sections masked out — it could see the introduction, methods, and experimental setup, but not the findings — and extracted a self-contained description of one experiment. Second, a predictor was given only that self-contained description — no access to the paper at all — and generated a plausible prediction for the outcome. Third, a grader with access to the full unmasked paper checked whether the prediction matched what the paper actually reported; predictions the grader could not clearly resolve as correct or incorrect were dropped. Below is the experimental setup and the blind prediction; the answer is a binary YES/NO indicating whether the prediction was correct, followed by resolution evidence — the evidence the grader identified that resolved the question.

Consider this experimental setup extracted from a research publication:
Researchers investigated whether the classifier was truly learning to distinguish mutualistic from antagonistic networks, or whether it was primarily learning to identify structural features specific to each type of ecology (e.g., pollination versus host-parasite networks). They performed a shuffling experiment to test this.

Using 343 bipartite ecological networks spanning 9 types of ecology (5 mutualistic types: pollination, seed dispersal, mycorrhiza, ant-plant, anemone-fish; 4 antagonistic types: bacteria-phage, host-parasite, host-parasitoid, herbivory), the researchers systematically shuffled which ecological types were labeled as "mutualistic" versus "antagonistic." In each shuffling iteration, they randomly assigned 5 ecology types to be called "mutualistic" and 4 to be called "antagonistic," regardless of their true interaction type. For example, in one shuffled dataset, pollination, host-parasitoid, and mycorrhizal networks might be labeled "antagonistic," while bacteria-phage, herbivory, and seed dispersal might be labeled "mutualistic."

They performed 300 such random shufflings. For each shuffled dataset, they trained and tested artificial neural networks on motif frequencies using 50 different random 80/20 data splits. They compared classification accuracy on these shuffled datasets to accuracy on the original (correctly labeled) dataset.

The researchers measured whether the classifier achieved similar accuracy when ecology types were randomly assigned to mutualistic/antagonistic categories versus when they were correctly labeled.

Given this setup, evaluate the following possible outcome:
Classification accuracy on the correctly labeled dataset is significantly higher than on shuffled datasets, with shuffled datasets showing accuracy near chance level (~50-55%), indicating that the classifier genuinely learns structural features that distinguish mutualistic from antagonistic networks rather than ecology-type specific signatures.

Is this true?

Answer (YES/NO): NO